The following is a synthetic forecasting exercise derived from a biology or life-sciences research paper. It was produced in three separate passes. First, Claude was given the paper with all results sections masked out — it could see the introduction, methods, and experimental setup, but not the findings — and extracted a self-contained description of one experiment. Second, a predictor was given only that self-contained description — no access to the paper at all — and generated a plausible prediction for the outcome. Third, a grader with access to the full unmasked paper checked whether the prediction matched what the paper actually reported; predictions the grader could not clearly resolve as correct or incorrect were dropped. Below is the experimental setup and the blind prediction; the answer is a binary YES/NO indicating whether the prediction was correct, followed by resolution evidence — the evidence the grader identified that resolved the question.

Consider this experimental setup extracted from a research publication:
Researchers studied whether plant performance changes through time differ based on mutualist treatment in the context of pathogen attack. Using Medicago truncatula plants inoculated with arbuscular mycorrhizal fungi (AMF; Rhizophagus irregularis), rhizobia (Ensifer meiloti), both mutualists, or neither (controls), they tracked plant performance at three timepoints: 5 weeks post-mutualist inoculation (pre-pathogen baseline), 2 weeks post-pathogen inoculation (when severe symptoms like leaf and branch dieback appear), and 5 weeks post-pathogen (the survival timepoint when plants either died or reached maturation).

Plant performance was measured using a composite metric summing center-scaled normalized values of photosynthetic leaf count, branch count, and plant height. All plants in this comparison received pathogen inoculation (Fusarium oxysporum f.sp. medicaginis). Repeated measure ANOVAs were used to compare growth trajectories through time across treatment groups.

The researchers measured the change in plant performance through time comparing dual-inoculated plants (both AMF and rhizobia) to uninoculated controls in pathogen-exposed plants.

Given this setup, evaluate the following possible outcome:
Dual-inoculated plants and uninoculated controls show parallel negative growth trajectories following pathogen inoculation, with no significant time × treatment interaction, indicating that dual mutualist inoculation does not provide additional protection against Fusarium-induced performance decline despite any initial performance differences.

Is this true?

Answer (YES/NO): NO